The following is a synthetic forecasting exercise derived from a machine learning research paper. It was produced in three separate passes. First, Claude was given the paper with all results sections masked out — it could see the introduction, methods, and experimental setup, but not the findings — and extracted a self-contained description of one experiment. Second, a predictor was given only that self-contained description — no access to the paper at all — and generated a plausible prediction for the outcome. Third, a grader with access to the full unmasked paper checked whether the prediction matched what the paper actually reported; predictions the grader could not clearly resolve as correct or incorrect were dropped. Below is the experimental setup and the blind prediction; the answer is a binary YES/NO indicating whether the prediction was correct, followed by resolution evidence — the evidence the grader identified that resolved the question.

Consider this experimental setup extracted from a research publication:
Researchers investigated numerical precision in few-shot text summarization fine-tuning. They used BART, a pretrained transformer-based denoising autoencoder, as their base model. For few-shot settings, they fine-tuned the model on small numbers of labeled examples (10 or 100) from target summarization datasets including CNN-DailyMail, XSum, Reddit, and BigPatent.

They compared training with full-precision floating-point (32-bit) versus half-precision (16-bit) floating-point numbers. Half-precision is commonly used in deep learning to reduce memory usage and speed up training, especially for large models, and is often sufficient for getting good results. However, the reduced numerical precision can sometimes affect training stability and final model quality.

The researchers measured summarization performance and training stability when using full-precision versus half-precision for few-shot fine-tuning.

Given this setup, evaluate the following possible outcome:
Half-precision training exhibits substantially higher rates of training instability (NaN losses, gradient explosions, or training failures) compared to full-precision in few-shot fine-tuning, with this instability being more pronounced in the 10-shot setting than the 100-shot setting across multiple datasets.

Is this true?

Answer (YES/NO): NO